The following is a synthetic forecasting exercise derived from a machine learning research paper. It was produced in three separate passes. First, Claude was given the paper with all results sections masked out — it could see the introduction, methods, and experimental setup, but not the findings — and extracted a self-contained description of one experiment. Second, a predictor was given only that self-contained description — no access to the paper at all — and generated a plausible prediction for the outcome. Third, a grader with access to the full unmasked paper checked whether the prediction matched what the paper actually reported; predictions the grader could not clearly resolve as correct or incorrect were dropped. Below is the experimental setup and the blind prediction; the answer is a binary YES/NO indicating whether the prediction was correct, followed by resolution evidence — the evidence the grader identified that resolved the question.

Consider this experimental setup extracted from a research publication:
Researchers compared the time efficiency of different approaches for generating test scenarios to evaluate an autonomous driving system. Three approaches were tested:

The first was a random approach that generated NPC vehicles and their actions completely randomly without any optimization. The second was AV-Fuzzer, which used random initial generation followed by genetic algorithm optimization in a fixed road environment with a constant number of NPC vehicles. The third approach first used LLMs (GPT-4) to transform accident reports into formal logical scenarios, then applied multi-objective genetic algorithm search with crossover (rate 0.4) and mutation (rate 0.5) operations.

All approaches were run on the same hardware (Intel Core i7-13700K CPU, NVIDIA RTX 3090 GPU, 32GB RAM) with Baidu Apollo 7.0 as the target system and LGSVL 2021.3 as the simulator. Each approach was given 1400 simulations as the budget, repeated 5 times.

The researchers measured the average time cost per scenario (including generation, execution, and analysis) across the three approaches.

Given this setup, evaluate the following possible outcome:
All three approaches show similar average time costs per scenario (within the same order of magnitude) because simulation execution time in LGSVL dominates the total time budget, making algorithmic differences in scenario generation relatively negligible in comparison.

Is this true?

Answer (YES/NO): NO